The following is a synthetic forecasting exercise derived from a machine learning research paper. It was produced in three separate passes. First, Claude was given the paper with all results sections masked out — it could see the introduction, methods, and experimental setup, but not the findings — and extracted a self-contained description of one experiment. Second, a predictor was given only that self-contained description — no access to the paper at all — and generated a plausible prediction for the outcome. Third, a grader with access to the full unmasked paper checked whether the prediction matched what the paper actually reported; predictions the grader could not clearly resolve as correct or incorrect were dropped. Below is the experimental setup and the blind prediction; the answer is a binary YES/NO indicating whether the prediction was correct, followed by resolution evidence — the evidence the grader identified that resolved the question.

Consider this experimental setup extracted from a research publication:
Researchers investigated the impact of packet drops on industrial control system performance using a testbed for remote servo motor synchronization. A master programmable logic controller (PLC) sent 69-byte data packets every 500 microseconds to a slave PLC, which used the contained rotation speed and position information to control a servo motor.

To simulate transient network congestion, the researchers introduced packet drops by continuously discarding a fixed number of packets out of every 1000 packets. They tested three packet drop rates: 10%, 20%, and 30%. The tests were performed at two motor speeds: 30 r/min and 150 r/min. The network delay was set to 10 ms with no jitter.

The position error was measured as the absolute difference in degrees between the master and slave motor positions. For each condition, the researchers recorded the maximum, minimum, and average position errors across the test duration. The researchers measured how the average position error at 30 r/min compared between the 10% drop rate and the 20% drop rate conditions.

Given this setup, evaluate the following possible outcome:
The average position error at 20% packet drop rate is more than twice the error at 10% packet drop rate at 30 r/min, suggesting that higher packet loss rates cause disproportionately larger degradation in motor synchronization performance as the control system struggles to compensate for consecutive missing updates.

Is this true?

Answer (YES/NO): YES